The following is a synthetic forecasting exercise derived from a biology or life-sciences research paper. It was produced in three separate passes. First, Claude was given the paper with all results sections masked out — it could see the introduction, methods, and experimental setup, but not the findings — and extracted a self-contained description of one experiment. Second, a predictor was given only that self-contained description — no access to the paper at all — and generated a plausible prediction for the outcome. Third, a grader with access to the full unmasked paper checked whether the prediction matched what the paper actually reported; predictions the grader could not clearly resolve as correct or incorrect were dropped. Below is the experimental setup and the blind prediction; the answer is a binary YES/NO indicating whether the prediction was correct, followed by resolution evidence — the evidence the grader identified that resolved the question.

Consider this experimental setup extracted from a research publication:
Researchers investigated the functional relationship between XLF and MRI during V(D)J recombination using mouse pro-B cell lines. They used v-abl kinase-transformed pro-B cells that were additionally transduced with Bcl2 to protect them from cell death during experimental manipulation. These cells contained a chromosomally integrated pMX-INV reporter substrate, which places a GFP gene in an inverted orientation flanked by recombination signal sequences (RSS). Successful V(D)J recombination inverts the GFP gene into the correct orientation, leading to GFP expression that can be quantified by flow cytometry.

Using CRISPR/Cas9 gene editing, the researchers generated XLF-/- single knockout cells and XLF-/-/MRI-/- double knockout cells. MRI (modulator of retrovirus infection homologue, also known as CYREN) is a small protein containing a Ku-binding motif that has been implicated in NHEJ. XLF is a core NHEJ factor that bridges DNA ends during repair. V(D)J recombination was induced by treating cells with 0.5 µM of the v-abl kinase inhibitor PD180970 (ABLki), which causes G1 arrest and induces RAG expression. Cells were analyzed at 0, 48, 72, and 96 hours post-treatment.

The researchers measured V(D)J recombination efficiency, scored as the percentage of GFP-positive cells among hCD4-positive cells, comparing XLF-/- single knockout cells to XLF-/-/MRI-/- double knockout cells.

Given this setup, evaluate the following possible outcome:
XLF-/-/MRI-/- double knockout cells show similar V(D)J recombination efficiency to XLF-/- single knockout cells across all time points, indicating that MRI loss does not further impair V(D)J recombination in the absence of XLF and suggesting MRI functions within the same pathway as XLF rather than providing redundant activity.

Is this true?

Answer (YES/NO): NO